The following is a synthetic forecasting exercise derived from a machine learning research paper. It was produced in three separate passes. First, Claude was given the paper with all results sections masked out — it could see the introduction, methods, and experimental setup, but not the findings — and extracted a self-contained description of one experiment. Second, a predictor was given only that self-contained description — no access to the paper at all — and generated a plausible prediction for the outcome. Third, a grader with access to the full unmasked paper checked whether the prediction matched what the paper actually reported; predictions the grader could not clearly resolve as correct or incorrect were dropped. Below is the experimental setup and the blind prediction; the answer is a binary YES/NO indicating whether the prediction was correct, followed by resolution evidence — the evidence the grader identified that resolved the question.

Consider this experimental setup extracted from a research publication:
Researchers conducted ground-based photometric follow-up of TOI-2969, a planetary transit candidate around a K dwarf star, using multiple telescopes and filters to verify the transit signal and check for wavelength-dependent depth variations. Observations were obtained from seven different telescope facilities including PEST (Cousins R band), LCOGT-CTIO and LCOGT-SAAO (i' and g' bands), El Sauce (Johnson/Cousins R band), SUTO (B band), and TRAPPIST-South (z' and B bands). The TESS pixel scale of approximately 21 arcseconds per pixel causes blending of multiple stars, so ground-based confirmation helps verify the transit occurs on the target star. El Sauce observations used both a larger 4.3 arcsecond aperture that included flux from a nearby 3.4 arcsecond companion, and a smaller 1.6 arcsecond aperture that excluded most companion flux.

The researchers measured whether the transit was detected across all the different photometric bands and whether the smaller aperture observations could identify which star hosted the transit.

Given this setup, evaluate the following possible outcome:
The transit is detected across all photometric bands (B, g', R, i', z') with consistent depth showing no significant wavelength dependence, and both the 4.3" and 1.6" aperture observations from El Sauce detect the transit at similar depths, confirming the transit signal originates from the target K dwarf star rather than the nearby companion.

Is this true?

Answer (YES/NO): YES